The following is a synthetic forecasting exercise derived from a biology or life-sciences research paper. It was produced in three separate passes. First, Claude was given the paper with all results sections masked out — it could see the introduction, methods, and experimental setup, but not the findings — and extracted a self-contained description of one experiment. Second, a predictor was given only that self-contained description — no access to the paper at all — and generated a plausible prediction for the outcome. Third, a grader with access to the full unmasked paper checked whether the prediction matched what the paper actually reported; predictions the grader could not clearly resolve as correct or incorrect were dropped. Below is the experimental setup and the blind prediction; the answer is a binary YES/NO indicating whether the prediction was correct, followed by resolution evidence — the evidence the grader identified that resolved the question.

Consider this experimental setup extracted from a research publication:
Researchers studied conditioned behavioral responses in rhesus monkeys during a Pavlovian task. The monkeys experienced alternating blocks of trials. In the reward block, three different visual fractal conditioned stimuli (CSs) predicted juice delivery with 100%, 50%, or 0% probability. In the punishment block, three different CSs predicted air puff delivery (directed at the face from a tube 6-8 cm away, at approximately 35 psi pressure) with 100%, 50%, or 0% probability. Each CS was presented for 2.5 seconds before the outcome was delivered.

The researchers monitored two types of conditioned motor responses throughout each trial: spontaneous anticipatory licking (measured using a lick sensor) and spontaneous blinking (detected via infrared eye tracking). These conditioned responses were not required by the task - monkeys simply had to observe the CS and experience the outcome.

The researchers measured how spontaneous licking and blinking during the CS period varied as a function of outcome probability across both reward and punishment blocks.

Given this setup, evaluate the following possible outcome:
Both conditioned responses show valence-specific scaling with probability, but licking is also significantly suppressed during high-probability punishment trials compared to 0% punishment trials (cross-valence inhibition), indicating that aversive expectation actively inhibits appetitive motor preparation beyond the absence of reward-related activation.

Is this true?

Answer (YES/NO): NO